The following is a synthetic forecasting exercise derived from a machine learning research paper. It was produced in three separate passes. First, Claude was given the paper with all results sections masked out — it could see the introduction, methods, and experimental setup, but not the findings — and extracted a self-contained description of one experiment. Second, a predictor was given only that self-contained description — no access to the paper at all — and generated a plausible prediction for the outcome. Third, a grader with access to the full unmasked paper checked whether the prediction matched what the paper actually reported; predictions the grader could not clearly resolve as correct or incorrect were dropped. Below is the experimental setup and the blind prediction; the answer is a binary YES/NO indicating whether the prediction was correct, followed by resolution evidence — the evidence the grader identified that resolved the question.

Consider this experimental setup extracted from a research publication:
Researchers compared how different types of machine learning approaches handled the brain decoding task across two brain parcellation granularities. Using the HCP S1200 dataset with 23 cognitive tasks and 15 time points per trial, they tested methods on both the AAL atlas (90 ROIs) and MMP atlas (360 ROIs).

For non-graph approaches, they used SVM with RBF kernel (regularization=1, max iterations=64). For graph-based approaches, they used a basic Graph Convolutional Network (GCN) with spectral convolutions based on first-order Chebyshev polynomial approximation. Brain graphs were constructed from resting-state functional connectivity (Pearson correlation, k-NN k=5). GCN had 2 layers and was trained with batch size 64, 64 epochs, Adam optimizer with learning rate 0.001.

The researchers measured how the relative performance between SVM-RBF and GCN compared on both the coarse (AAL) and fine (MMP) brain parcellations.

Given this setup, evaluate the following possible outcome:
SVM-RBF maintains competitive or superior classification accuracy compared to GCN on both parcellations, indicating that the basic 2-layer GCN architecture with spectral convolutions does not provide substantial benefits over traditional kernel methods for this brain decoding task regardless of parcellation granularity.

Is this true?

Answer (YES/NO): YES